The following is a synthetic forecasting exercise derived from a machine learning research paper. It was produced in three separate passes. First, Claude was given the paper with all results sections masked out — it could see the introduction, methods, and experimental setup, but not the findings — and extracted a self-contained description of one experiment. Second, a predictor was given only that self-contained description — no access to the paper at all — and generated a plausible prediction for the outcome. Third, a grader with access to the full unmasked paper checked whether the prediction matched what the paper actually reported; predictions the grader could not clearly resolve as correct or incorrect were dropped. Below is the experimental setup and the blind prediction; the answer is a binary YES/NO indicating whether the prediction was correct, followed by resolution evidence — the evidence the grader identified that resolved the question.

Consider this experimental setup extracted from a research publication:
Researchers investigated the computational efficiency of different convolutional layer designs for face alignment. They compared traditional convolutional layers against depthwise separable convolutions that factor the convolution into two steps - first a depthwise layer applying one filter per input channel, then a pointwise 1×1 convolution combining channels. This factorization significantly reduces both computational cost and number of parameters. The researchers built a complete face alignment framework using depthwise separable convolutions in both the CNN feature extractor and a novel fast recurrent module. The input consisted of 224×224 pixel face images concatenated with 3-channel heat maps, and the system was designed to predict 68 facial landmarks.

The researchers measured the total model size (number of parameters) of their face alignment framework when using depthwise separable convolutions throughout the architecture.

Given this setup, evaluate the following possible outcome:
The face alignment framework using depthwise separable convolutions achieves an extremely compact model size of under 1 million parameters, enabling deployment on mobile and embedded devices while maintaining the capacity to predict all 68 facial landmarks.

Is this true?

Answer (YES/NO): YES